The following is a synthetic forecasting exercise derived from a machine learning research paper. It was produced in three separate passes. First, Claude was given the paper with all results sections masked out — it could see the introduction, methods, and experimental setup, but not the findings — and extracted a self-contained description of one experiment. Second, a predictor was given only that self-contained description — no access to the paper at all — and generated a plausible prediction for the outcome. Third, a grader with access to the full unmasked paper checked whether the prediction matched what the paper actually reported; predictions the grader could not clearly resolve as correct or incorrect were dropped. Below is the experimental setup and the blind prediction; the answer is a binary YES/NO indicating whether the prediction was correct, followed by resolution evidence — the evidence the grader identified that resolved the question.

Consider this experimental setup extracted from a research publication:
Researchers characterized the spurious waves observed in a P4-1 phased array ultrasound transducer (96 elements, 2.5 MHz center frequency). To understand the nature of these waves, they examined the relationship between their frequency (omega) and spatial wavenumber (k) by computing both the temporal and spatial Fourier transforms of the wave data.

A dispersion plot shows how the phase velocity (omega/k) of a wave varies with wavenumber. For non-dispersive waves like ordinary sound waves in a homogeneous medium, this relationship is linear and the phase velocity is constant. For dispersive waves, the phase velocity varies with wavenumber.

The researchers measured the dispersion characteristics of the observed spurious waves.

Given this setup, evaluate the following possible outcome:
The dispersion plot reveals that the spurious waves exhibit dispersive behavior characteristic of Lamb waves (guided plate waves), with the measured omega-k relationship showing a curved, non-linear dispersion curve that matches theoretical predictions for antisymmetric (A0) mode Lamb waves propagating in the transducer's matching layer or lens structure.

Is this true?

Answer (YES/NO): NO